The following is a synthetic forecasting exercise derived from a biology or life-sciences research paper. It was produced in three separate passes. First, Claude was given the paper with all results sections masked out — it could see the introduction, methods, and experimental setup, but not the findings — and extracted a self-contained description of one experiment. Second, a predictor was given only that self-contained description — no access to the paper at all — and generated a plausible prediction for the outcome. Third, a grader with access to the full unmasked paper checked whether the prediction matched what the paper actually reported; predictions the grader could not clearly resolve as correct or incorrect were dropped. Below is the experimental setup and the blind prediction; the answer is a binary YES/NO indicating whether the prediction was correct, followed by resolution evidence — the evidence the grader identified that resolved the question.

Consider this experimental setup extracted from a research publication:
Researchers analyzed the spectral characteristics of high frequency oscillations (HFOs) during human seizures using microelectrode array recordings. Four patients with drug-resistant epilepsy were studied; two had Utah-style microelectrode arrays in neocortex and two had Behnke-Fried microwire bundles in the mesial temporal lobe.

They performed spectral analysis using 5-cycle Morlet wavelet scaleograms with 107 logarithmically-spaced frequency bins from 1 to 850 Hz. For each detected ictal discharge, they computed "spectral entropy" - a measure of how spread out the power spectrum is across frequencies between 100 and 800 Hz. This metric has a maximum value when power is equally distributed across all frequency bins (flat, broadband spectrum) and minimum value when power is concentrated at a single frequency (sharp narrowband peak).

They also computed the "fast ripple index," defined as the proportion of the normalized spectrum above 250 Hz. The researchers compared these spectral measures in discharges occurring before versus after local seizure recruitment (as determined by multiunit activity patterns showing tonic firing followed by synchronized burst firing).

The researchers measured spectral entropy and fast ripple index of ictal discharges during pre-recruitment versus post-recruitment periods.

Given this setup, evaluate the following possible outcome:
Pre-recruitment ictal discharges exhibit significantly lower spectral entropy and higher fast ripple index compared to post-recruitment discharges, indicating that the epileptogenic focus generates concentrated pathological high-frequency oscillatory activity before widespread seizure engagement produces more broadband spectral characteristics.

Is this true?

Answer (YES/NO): NO